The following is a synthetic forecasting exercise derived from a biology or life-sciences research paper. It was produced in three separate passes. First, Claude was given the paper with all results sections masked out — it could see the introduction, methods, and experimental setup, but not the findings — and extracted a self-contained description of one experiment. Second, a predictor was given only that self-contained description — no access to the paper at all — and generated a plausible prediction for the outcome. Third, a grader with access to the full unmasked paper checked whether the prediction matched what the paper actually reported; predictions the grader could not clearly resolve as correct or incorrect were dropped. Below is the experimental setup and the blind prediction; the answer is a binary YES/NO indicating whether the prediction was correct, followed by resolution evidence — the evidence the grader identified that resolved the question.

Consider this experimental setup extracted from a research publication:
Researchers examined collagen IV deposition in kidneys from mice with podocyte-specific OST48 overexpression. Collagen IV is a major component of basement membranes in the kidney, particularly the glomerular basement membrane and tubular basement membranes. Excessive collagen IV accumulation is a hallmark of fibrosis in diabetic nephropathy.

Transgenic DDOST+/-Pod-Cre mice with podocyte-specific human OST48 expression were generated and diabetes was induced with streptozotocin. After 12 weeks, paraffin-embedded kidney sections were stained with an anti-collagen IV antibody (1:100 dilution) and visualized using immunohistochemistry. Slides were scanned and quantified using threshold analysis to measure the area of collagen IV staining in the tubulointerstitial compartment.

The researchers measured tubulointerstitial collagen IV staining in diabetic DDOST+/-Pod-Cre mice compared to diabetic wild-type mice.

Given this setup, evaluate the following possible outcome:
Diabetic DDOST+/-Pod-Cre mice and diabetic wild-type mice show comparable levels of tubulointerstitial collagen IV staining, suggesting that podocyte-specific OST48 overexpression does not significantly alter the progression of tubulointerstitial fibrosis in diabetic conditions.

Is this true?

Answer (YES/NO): YES